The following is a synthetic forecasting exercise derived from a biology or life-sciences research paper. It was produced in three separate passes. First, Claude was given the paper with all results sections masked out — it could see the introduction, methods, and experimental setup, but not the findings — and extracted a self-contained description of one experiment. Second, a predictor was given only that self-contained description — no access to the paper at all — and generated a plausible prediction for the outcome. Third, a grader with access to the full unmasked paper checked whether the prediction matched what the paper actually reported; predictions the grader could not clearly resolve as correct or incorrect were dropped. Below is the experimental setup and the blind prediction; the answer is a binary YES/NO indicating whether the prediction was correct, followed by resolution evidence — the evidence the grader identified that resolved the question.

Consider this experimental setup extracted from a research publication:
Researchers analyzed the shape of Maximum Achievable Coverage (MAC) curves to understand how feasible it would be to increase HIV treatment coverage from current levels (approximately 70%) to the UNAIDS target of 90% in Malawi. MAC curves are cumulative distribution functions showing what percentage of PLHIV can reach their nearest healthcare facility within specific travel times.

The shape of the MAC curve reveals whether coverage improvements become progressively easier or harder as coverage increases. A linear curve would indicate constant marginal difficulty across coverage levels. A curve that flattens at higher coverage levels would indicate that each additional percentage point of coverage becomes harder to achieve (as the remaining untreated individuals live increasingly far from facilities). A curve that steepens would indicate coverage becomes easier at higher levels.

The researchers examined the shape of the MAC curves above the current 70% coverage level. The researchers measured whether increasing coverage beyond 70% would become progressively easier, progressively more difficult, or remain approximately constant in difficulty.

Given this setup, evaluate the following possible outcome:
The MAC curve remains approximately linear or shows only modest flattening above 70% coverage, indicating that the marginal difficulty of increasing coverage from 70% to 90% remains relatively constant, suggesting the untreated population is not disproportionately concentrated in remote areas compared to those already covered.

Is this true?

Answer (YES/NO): NO